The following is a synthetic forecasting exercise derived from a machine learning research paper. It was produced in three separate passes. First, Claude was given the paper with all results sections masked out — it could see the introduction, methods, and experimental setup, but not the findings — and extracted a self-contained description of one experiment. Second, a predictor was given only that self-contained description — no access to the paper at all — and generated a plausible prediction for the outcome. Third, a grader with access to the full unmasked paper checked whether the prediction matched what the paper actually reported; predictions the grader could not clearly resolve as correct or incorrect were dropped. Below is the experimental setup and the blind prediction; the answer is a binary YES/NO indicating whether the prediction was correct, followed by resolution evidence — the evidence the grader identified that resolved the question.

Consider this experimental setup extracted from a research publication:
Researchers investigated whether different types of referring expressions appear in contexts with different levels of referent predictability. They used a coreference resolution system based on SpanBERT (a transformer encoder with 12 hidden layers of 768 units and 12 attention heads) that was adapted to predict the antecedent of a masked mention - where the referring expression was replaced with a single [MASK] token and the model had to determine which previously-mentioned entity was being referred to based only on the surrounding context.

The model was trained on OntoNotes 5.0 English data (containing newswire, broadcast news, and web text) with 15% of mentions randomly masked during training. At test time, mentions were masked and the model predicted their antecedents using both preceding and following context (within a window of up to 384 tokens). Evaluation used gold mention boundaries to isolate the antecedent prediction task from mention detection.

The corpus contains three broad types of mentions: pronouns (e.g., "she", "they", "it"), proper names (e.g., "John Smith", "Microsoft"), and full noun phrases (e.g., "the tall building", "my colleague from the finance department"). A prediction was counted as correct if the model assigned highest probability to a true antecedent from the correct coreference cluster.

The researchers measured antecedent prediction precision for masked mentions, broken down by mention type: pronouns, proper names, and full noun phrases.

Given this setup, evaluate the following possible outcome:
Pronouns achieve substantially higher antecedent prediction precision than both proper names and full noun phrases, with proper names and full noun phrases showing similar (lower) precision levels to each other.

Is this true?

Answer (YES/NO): NO